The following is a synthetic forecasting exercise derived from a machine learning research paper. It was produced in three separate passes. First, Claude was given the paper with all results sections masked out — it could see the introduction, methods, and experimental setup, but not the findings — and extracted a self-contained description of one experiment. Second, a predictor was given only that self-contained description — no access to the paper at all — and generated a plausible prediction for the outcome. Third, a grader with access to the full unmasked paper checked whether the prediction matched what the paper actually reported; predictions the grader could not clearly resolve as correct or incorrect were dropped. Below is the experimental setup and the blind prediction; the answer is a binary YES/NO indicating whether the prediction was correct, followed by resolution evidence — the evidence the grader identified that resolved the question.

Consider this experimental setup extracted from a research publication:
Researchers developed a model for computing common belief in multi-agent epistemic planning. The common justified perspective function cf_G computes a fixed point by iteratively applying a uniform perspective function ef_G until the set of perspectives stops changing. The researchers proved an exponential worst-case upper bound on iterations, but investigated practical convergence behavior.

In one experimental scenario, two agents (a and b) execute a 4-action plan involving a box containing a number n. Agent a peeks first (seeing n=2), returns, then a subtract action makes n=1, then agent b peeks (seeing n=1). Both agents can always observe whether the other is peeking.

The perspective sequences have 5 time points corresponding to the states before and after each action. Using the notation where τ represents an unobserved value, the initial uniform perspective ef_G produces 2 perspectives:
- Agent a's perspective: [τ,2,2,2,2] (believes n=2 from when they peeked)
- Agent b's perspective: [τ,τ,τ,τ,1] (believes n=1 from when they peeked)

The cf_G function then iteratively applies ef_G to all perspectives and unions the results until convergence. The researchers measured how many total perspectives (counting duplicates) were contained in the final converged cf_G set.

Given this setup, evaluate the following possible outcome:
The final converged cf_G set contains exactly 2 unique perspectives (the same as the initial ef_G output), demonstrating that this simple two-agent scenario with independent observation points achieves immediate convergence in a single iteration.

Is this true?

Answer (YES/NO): NO